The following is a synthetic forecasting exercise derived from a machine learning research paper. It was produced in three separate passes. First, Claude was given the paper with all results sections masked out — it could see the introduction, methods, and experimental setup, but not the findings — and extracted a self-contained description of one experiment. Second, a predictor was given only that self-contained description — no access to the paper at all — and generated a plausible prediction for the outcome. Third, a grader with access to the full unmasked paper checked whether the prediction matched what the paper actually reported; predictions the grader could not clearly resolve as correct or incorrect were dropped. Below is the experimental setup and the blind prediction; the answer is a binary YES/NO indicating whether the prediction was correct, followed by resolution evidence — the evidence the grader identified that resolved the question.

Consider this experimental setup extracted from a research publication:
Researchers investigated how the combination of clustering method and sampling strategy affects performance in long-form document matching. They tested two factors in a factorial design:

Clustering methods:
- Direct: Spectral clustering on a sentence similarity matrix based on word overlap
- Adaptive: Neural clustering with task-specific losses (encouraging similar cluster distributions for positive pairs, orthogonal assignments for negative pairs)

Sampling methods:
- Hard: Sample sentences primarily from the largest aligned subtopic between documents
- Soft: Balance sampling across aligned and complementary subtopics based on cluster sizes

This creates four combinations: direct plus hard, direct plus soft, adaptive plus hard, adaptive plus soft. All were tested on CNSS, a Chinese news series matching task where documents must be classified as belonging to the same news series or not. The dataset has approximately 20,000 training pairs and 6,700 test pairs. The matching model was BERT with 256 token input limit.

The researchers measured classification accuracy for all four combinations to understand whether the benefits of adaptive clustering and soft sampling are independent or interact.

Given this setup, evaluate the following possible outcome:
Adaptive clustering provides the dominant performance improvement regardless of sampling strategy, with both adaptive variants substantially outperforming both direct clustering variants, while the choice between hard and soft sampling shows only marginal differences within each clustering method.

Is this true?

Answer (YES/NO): NO